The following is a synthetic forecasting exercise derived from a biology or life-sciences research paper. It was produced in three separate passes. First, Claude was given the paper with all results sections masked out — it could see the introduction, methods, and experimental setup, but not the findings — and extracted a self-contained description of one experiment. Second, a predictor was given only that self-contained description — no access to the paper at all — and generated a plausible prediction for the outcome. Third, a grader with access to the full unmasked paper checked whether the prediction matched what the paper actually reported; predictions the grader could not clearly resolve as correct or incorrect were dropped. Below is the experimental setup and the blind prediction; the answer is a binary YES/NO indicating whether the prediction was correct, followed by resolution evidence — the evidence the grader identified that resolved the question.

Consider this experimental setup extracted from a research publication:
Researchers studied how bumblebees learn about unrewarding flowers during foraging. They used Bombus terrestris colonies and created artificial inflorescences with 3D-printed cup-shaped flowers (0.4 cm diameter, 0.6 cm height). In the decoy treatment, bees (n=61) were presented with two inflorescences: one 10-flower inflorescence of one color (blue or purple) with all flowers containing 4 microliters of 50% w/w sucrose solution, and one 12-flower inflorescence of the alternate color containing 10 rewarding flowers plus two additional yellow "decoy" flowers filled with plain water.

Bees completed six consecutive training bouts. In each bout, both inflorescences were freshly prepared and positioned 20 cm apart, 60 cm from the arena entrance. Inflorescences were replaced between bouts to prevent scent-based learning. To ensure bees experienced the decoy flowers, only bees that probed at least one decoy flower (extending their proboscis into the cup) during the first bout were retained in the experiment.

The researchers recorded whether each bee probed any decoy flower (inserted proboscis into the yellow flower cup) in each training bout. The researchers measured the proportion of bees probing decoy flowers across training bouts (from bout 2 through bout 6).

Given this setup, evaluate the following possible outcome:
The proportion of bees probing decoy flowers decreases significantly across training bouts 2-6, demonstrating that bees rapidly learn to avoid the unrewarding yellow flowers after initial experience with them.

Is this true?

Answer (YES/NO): YES